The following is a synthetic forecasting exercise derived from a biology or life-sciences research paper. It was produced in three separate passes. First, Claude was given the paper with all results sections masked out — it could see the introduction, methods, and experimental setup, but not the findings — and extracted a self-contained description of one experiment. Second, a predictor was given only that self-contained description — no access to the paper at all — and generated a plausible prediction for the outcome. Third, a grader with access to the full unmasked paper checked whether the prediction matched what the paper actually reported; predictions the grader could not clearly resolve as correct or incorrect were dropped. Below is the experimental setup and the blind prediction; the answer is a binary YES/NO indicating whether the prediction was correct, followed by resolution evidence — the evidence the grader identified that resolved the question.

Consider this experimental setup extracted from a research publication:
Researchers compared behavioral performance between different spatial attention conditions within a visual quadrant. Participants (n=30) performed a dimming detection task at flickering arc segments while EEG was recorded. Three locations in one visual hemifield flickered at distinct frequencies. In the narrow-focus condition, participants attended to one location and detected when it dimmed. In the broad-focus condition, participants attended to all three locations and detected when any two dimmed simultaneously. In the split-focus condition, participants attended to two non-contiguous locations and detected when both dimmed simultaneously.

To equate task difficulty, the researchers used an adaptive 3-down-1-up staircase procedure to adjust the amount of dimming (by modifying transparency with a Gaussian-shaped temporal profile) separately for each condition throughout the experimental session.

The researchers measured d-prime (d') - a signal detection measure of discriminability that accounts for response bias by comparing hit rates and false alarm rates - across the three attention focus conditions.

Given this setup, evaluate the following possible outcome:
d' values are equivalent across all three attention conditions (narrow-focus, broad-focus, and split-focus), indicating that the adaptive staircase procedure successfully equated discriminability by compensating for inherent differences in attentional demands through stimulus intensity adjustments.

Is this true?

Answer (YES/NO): NO